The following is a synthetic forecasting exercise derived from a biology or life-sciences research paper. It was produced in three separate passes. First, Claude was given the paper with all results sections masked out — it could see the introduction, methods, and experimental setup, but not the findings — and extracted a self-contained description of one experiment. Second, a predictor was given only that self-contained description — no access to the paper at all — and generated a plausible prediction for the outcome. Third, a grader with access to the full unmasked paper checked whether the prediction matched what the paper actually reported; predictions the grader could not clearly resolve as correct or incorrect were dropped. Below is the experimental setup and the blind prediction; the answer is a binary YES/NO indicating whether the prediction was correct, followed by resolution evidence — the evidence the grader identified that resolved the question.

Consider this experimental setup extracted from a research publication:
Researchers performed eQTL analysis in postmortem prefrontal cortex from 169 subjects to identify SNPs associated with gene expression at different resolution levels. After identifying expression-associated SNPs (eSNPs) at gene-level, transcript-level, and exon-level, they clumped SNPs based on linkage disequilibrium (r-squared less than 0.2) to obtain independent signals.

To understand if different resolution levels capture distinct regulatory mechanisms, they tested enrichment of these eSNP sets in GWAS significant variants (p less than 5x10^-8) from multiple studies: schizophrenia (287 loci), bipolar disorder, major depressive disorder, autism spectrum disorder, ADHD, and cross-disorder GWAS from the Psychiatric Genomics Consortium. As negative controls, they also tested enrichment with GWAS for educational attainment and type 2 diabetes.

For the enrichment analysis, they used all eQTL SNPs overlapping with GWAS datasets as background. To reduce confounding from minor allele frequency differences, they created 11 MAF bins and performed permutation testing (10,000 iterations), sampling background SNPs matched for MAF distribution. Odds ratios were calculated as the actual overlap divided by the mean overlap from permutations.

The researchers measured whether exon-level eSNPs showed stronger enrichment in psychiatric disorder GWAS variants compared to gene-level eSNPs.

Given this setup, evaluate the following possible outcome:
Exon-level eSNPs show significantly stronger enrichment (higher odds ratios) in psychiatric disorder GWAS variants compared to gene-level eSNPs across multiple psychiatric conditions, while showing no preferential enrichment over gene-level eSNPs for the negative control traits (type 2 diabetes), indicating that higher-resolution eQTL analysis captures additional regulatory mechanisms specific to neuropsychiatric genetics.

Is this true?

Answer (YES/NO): NO